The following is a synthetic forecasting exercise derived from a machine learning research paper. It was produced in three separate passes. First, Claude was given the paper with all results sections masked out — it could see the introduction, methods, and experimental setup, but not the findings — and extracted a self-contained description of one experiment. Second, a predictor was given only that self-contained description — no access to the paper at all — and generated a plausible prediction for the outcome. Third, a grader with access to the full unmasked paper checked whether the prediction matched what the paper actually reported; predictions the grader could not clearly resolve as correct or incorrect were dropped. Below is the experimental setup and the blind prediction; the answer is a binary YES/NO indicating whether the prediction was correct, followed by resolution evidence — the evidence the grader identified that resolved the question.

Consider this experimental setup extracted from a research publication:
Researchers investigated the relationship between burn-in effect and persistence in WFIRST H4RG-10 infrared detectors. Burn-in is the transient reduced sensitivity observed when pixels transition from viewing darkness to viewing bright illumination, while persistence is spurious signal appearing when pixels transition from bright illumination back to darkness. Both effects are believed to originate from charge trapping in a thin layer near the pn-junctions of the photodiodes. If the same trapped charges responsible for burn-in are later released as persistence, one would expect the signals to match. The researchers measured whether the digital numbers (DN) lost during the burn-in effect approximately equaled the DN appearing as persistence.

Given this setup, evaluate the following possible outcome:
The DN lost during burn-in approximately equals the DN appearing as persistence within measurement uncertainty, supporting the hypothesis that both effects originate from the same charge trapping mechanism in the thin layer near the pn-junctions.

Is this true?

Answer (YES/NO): NO